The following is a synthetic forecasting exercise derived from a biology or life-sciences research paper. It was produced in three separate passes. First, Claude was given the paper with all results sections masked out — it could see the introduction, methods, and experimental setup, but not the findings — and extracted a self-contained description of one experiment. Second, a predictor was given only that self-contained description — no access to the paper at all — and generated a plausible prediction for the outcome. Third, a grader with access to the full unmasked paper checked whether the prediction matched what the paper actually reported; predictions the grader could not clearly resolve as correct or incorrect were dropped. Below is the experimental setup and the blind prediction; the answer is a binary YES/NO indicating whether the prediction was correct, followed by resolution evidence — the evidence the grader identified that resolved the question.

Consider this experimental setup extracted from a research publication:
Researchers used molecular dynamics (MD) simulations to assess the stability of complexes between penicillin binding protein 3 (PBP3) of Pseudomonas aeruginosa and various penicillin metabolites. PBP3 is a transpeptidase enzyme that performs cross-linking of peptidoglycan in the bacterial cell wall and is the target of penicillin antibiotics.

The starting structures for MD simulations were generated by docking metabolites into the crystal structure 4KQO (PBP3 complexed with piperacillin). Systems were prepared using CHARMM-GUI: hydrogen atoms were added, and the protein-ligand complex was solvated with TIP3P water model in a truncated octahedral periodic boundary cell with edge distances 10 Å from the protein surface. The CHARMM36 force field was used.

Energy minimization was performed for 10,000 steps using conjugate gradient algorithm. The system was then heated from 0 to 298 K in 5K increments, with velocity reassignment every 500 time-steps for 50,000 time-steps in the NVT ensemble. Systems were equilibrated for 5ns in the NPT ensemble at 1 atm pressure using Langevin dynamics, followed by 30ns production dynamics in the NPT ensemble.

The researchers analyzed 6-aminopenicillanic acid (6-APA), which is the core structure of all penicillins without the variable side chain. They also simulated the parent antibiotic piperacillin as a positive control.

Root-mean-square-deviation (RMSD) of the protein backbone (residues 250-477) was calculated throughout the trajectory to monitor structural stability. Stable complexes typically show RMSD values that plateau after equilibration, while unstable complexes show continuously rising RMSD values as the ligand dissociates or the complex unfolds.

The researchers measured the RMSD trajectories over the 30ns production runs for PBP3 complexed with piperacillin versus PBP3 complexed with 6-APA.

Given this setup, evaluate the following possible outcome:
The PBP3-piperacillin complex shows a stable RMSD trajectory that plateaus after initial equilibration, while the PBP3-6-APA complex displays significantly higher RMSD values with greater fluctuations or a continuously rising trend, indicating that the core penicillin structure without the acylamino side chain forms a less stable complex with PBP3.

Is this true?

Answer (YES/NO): NO